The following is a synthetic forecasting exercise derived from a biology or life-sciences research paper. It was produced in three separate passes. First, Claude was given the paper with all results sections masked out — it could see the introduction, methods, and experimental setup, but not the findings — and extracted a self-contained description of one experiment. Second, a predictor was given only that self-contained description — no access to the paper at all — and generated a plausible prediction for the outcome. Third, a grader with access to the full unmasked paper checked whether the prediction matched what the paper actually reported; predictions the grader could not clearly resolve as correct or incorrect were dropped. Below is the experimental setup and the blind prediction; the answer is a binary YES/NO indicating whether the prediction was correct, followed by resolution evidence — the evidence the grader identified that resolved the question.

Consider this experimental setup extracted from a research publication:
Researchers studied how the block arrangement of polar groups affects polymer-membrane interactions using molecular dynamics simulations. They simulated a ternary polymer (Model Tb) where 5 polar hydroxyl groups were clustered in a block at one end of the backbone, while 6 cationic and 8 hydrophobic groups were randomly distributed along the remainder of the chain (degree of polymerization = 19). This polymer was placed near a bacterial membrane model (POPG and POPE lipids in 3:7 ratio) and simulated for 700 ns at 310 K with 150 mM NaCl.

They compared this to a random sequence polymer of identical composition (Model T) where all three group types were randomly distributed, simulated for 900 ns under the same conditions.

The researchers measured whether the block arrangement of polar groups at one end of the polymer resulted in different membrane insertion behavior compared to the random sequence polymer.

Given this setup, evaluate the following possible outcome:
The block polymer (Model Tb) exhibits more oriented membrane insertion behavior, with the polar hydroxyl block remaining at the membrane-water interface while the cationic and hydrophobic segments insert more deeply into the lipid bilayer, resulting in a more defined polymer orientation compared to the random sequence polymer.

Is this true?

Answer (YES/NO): YES